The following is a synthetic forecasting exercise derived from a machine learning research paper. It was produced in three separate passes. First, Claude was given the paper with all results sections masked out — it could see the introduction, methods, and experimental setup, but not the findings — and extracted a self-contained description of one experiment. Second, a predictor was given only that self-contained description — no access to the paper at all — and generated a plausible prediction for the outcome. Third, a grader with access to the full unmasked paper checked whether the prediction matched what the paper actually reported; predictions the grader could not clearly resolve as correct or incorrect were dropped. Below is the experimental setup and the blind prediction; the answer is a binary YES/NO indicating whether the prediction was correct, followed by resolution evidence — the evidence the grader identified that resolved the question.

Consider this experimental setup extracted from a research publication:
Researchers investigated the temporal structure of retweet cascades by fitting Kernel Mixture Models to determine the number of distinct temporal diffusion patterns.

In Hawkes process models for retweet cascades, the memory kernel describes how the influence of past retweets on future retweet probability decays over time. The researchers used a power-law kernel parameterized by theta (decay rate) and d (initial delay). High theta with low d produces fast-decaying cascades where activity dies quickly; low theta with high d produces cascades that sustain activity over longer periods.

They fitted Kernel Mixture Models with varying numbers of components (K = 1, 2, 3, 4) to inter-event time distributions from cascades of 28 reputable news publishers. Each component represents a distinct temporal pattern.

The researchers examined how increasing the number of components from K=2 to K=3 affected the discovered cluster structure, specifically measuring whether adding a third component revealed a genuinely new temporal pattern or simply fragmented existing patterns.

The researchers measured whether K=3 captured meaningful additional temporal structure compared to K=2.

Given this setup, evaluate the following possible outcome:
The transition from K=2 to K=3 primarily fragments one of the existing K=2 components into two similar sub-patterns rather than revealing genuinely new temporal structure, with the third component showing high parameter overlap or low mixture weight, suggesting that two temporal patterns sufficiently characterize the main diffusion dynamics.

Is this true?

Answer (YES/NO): NO